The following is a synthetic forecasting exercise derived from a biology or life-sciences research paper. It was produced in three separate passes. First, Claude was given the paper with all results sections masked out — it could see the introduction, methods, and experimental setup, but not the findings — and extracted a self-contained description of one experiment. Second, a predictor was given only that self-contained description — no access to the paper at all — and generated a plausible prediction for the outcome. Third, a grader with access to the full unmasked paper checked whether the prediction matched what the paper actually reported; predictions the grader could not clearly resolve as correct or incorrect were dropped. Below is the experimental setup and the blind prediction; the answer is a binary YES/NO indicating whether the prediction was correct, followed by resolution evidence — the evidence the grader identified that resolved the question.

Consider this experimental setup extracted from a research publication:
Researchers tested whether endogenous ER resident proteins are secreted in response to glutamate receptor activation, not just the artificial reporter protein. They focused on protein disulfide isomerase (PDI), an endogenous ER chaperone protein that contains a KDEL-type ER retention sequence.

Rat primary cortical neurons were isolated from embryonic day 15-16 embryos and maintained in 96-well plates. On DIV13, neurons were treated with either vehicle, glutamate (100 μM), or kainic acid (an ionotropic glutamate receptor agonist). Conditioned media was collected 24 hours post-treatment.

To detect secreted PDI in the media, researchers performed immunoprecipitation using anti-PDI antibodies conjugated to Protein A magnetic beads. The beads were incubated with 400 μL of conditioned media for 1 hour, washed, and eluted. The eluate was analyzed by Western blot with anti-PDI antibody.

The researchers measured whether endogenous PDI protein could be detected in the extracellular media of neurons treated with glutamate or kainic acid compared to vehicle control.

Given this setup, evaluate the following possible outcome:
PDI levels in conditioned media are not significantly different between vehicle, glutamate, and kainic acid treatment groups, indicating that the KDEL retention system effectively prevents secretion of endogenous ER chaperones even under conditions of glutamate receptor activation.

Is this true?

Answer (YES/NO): NO